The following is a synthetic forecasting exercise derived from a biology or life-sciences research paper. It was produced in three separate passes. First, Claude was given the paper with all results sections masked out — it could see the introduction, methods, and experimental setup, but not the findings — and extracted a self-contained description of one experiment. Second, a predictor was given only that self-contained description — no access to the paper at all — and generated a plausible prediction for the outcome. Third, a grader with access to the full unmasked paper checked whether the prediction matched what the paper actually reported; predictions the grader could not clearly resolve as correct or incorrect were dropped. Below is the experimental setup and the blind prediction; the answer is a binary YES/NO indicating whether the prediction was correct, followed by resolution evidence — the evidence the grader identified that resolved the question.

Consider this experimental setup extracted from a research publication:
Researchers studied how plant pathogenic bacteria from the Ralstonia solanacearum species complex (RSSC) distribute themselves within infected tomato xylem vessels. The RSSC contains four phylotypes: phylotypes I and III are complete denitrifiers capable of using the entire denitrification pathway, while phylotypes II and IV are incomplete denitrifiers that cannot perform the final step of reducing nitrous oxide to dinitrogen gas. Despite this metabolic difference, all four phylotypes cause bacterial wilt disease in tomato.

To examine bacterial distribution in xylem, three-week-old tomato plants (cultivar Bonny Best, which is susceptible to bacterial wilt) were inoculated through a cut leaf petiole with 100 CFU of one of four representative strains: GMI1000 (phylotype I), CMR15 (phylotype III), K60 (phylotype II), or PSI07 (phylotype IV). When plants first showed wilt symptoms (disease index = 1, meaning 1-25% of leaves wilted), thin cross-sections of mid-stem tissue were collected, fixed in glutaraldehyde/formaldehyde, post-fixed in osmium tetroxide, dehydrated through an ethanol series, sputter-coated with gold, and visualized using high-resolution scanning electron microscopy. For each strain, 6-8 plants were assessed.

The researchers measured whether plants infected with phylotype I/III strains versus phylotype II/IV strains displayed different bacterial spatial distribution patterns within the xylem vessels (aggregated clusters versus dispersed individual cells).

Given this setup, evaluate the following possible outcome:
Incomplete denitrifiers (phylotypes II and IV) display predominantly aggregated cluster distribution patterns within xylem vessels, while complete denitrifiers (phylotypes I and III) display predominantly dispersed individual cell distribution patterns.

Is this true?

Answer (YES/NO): NO